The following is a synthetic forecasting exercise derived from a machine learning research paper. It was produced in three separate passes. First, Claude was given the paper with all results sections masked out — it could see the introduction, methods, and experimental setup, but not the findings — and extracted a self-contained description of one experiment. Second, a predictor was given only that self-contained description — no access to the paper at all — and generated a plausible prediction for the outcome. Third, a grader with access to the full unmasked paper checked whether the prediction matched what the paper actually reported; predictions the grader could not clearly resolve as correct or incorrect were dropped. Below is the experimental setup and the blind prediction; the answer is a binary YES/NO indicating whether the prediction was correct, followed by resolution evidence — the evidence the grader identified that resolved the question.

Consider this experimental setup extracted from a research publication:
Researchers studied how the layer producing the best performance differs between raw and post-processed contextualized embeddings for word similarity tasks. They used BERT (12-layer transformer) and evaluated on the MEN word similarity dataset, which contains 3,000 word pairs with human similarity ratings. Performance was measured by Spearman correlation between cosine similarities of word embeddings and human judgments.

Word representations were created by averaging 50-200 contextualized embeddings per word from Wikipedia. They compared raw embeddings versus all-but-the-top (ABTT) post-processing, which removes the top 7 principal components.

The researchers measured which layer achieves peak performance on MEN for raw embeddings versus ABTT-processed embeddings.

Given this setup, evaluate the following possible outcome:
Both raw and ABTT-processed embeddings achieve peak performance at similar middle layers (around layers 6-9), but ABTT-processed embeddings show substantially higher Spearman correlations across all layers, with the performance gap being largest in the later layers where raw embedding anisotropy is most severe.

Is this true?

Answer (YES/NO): NO